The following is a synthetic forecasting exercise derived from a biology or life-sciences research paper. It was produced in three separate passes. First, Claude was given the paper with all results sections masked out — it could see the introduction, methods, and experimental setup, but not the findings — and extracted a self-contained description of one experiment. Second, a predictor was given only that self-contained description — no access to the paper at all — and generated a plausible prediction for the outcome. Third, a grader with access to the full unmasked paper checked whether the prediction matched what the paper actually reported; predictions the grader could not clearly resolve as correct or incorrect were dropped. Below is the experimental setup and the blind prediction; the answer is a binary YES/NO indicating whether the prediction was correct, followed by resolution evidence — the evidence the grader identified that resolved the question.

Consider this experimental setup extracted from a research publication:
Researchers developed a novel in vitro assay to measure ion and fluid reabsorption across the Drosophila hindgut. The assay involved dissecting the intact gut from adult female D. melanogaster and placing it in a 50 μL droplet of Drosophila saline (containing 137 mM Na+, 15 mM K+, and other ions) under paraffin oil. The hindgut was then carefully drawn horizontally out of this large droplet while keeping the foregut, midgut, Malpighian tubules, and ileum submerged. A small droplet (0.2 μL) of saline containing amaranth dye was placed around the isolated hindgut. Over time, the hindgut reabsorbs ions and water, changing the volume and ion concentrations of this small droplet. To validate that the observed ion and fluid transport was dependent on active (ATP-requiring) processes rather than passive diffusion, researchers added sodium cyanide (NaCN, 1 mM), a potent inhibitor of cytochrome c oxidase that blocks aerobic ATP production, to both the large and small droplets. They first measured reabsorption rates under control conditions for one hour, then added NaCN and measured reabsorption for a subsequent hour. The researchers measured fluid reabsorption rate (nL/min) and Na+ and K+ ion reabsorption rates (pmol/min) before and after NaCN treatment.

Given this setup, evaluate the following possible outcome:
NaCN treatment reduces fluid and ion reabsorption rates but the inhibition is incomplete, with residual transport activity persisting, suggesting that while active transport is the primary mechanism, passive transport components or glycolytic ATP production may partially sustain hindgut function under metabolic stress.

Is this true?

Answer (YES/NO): YES